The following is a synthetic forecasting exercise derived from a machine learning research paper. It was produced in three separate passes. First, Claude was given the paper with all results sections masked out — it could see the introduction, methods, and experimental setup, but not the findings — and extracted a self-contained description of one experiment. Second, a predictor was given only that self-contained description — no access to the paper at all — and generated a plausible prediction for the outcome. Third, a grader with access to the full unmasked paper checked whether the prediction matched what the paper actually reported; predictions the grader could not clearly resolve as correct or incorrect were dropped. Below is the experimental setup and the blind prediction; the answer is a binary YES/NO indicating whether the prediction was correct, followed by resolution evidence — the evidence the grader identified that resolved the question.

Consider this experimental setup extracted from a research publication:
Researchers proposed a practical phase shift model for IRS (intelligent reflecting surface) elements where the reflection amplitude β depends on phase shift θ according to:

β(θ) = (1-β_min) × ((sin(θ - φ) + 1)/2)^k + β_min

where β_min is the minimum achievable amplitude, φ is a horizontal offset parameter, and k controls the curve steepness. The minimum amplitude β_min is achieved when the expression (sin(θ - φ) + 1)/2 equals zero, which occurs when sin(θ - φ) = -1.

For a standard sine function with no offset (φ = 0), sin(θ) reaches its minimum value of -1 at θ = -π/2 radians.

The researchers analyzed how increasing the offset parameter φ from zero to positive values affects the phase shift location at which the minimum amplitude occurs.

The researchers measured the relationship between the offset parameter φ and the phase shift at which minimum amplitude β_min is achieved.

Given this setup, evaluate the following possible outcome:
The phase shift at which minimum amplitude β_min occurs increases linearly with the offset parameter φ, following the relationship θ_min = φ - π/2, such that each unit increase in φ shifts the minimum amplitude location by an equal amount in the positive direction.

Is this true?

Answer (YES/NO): YES